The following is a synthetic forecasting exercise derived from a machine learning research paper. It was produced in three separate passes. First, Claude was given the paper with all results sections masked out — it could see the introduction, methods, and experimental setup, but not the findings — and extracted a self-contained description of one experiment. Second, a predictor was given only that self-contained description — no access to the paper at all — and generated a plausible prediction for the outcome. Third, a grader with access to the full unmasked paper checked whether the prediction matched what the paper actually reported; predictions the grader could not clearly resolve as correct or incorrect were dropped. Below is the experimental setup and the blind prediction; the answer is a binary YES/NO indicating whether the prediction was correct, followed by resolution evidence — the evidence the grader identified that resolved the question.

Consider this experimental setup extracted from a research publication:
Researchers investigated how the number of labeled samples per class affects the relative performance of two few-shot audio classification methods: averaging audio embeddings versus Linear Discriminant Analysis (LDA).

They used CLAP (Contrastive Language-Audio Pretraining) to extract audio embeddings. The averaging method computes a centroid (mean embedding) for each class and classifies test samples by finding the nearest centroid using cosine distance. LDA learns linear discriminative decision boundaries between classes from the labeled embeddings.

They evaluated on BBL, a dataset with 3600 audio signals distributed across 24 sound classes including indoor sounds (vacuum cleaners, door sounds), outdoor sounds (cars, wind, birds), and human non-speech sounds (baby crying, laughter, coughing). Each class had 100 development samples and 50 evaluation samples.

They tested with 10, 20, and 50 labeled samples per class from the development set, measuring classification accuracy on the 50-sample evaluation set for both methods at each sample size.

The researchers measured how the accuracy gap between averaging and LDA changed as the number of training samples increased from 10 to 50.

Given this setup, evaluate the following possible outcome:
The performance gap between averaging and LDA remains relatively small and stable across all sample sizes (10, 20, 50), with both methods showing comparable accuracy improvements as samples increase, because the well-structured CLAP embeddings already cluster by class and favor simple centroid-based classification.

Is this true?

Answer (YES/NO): NO